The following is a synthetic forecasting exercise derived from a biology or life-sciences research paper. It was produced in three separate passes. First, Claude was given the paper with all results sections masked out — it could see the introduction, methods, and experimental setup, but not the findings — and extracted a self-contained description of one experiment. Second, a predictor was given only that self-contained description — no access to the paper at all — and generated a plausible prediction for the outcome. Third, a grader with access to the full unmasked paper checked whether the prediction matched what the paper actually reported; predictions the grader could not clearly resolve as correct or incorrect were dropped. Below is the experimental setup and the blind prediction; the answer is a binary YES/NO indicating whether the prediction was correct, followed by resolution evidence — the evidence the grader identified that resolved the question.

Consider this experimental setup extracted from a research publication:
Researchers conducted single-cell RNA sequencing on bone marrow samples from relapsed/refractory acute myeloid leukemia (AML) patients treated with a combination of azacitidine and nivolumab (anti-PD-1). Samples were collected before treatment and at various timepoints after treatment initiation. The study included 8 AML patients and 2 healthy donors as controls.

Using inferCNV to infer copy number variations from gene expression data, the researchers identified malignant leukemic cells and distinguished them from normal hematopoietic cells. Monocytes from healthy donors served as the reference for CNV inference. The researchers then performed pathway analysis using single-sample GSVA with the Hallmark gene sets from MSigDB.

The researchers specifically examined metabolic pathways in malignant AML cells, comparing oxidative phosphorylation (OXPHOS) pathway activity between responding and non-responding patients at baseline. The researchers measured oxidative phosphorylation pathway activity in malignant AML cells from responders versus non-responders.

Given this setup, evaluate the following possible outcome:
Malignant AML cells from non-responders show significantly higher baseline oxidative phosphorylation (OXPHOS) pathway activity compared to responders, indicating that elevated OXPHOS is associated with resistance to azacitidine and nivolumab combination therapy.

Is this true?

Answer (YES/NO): YES